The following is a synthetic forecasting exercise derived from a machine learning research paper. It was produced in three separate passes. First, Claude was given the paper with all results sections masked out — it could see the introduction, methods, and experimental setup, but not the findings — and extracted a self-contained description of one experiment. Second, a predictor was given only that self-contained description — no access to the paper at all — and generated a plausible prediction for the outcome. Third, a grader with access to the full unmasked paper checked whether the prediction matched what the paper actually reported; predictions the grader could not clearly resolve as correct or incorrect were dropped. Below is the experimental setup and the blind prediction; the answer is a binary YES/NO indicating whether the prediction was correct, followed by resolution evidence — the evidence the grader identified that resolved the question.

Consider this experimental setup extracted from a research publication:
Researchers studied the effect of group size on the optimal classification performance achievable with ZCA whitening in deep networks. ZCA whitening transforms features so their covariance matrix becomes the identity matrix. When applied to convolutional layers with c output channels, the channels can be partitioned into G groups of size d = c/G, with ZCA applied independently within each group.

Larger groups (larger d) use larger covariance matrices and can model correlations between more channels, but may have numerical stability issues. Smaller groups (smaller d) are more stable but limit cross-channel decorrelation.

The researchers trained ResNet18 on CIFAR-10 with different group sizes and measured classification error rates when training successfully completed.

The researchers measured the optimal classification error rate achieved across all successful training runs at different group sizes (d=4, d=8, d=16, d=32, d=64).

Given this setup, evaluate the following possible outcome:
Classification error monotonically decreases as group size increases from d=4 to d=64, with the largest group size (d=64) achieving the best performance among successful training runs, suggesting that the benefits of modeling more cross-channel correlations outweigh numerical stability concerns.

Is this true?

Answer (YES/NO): NO